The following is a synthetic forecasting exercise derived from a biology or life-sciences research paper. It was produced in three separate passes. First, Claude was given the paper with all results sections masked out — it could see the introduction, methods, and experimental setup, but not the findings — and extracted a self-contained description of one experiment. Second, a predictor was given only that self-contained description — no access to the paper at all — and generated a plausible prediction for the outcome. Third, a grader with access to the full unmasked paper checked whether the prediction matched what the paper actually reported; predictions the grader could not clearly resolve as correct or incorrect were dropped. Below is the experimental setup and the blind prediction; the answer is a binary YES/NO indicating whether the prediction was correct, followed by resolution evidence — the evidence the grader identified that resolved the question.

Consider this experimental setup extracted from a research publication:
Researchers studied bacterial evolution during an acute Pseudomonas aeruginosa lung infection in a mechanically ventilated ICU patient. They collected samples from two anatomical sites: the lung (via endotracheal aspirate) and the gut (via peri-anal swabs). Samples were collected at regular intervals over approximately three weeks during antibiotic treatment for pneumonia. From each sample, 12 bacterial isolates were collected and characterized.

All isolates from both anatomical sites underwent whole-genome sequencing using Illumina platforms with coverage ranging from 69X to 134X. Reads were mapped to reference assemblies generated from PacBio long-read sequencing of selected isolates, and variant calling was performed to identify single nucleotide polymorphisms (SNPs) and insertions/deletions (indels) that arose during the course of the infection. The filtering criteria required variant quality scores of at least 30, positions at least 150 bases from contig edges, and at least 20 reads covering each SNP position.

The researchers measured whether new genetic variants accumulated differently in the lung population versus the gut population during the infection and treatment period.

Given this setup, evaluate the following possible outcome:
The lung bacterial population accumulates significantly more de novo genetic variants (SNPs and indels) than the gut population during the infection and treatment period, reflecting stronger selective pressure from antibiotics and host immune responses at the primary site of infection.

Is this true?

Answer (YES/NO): YES